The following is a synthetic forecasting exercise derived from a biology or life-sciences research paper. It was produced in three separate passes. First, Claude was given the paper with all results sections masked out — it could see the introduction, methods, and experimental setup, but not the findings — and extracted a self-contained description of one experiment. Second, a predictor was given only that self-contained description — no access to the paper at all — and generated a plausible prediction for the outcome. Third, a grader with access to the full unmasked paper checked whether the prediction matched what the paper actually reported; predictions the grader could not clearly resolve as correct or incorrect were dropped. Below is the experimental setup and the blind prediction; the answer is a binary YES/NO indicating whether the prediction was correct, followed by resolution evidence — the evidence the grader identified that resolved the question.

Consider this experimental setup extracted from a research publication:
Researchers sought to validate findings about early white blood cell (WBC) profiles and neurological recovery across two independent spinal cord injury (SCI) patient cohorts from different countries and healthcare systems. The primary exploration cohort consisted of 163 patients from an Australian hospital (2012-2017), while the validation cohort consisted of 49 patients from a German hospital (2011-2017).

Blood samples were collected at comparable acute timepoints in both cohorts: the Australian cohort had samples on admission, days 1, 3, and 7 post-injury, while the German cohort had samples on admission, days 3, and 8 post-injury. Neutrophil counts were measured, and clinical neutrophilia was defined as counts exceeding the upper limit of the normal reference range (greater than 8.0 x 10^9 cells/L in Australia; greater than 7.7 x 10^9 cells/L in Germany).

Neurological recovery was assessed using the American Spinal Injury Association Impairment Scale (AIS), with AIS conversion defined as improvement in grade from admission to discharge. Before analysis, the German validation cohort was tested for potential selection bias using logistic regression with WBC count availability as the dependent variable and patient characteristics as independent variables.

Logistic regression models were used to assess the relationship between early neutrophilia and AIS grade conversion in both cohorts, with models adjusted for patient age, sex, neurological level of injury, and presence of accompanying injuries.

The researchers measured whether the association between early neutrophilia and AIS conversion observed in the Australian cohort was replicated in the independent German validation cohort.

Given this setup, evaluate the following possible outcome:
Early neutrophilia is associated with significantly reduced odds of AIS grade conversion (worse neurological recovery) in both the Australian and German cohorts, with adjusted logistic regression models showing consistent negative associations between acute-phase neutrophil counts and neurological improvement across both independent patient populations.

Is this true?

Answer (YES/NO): NO